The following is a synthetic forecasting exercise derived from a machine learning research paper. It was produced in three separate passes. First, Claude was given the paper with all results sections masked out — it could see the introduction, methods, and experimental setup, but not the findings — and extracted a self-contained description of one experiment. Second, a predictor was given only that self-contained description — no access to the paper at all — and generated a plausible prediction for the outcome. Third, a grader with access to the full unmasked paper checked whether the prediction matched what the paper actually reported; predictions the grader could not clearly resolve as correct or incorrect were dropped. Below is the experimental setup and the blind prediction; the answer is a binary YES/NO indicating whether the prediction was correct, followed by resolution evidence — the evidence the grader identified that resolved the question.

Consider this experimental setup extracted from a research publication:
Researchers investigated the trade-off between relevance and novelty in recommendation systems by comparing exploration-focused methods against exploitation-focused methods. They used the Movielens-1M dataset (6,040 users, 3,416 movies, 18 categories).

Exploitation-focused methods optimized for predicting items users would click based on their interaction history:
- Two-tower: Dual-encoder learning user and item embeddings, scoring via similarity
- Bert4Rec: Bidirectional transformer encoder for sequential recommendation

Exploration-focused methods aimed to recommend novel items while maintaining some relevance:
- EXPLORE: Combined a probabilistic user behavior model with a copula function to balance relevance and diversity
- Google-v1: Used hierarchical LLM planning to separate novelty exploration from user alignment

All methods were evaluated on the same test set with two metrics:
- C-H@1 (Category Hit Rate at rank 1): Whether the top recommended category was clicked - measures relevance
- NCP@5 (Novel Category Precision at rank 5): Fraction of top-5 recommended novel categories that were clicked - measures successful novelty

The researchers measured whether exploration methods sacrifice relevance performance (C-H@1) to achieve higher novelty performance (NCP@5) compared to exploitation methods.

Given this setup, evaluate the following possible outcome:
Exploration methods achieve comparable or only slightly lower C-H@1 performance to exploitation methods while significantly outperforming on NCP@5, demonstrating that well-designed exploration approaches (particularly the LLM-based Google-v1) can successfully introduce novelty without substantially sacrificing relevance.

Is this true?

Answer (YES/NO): YES